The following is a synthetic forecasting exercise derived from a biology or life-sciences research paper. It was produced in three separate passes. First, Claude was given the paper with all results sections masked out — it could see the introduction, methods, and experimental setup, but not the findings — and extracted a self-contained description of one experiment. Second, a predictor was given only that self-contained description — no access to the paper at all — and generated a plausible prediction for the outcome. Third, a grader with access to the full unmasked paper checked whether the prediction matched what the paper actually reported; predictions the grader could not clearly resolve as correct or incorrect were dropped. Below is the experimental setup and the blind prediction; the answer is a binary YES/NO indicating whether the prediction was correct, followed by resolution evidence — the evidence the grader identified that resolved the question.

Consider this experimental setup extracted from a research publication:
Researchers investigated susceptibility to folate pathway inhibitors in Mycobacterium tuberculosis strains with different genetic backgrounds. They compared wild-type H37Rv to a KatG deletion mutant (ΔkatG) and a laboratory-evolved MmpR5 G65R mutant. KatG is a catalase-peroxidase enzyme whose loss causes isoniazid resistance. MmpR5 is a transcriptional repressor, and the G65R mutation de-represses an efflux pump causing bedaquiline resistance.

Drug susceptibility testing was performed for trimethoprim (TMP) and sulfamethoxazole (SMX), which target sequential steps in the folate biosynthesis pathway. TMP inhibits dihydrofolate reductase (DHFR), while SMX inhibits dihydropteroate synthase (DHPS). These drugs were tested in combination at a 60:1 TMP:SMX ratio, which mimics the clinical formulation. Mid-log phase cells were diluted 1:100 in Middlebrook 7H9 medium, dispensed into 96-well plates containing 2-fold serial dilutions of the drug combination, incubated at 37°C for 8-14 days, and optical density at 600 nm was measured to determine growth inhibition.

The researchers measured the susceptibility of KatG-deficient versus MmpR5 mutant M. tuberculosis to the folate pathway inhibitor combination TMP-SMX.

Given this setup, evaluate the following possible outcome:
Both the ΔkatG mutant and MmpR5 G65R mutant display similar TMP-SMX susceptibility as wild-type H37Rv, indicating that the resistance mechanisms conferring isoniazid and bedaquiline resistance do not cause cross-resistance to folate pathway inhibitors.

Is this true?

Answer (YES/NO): NO